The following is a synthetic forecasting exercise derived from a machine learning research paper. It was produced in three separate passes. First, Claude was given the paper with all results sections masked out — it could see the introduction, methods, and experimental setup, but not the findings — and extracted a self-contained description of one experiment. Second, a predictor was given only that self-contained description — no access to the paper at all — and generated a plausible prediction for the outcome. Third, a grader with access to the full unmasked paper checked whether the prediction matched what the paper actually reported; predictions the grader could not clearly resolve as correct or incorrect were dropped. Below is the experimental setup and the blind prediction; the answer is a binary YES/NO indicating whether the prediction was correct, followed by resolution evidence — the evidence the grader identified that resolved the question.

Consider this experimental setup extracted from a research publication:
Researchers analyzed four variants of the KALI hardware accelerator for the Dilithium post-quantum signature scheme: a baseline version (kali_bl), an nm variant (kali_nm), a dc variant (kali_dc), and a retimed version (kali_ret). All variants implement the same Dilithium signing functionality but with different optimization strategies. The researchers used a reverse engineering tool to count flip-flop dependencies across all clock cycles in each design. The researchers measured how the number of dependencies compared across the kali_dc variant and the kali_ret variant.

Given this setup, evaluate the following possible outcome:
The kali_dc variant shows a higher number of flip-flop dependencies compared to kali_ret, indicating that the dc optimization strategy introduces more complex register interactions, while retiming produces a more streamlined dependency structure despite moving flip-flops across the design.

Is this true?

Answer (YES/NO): NO